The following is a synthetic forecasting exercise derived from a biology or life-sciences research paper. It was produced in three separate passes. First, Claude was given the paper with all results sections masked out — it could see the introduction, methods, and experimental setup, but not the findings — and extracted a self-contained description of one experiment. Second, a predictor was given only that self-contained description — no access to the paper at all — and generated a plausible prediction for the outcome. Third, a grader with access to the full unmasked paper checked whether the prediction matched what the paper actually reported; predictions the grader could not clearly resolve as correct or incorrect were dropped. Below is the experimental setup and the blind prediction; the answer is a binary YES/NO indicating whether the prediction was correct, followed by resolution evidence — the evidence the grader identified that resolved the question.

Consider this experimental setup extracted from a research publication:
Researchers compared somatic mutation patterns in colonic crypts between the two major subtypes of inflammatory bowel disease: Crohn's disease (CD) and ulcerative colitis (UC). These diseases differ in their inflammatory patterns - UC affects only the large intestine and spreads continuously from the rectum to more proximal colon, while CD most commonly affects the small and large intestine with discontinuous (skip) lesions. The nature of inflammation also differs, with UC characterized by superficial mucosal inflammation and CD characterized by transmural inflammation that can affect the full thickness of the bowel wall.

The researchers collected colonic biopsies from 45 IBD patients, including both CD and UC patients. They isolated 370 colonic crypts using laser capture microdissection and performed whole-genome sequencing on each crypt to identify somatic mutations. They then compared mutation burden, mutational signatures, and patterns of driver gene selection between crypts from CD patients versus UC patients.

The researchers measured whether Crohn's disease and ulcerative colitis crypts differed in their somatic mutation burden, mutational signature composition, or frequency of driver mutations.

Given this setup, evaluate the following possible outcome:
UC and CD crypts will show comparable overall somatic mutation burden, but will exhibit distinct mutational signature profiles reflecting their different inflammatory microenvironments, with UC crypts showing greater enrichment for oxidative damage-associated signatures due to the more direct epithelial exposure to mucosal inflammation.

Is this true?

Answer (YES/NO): NO